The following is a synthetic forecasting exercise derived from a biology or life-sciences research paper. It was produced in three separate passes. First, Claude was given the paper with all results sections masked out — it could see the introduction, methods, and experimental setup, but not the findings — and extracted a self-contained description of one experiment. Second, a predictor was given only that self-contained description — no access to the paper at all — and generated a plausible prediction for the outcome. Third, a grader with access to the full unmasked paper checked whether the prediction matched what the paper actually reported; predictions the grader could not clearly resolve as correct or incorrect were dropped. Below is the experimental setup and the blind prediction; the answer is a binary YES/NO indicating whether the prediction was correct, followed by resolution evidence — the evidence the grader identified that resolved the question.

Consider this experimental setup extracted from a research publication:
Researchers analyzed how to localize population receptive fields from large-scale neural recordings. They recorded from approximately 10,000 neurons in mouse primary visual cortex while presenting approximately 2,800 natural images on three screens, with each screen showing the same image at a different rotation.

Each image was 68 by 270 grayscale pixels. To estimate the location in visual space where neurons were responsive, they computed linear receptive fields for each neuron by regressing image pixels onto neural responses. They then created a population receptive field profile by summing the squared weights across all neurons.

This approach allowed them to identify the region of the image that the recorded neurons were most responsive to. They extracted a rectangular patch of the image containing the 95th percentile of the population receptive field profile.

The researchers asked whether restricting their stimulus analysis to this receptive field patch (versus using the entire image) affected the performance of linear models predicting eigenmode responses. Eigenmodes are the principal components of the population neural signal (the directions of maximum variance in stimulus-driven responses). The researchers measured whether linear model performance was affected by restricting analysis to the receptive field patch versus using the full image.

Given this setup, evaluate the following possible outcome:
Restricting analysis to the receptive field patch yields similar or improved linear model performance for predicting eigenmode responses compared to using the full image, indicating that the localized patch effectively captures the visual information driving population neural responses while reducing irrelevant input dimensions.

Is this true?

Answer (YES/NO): YES